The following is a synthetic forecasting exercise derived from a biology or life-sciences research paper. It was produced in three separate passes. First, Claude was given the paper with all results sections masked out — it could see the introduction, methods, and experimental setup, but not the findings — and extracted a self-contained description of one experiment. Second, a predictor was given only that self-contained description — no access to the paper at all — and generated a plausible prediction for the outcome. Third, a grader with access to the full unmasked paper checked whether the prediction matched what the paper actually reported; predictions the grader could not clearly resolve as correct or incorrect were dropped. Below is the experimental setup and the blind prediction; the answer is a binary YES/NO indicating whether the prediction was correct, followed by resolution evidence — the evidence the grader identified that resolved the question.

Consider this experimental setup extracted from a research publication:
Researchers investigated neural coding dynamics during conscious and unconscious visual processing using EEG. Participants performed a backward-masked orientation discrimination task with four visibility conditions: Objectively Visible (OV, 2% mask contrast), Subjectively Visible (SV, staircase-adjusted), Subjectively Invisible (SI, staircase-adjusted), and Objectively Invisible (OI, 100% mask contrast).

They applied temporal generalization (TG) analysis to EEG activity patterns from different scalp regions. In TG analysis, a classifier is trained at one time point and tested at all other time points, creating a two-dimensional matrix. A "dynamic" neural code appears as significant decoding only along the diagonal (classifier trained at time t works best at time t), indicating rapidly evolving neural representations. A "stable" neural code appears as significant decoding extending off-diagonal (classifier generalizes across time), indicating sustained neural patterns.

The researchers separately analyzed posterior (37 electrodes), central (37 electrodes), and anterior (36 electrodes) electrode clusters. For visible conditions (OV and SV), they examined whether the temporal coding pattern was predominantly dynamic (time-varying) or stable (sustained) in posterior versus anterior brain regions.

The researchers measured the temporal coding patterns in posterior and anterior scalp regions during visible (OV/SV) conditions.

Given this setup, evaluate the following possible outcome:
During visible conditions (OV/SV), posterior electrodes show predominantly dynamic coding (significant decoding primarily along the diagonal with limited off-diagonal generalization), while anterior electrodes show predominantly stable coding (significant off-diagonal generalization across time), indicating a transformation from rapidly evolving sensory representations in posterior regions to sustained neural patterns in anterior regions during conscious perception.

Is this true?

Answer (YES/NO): NO